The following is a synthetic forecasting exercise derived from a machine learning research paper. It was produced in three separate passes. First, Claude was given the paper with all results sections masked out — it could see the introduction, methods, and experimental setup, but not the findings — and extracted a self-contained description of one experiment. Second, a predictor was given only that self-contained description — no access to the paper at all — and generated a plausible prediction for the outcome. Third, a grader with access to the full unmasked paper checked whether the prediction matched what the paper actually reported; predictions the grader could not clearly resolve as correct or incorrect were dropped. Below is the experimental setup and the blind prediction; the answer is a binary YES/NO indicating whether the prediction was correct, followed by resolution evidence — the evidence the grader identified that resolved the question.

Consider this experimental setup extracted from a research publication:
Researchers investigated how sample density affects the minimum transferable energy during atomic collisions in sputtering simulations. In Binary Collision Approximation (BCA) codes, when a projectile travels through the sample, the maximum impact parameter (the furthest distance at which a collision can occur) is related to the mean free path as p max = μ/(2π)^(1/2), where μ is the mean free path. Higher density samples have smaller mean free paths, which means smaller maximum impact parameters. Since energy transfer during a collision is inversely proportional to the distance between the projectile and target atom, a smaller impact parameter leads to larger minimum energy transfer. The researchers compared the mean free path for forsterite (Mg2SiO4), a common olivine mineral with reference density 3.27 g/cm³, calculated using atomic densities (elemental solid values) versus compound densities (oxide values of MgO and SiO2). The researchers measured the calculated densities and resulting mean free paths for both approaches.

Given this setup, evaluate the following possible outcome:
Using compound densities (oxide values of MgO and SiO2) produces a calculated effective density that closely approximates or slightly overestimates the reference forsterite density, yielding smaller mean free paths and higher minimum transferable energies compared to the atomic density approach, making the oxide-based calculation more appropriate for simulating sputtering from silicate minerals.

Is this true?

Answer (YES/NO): YES